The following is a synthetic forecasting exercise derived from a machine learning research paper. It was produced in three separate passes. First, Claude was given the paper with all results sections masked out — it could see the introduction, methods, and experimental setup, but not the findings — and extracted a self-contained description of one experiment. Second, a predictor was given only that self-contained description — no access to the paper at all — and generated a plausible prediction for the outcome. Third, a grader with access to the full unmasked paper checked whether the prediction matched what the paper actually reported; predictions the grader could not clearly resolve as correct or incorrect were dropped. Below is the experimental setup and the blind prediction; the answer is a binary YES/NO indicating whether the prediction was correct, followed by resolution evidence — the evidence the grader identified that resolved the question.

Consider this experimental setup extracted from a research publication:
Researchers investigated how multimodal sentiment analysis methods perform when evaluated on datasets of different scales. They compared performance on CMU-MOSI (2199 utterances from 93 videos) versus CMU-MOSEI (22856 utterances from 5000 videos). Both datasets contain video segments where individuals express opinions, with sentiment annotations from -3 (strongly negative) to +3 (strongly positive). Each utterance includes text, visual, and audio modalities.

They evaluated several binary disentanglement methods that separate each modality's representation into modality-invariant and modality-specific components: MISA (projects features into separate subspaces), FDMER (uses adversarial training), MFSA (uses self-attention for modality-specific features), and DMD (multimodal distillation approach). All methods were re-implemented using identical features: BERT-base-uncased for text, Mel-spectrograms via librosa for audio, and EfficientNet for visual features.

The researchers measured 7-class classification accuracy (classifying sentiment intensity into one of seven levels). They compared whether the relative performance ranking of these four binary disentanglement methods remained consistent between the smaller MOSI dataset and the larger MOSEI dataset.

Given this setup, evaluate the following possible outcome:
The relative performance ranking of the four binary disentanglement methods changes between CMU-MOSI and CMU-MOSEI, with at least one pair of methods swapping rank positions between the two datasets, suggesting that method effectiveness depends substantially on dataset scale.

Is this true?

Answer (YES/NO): YES